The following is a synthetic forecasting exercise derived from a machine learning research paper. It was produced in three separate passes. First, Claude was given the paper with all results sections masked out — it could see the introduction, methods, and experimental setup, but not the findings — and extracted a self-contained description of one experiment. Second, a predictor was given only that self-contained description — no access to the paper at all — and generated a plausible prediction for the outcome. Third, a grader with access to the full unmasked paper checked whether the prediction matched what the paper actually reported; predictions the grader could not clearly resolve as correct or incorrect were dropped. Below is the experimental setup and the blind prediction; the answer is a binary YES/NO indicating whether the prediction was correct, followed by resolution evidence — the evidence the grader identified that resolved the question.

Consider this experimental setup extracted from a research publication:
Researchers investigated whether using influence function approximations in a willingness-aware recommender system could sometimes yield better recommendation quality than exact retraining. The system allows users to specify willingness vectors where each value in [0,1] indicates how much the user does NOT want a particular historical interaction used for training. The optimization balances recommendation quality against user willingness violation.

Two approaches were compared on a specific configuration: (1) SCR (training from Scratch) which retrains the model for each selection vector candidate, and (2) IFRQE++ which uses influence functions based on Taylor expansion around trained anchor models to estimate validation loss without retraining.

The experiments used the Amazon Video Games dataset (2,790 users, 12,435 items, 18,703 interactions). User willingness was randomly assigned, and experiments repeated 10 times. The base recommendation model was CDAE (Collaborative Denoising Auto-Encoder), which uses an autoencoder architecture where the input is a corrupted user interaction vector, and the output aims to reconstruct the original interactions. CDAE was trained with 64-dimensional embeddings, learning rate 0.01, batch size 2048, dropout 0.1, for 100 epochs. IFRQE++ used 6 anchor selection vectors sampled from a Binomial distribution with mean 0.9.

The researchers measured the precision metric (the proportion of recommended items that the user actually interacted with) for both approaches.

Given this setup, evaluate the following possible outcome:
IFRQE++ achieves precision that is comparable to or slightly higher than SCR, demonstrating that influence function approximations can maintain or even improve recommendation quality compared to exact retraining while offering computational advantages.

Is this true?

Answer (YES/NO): YES